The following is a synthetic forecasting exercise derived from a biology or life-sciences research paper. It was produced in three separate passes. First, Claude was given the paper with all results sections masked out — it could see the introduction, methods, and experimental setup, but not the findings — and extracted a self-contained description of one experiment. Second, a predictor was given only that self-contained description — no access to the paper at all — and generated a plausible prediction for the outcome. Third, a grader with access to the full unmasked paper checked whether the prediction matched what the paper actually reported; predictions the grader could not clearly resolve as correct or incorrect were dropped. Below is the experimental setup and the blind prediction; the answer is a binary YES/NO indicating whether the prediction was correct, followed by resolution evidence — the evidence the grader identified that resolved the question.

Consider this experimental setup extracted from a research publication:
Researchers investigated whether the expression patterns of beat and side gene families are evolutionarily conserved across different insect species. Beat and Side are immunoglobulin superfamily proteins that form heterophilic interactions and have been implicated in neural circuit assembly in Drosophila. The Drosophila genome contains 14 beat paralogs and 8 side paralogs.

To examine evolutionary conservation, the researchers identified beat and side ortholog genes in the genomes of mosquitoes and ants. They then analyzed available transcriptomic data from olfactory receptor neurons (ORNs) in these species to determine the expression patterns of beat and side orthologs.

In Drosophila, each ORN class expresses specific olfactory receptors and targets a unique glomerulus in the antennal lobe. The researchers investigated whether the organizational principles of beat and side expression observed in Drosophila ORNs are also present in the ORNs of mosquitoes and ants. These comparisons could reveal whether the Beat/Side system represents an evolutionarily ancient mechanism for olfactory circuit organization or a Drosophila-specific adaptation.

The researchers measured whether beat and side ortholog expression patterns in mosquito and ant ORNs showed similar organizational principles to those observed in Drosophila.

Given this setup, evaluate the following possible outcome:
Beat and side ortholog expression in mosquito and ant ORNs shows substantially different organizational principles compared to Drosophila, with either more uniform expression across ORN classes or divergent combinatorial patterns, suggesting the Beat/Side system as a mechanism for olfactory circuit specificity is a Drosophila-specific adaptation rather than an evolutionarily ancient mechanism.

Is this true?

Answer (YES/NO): NO